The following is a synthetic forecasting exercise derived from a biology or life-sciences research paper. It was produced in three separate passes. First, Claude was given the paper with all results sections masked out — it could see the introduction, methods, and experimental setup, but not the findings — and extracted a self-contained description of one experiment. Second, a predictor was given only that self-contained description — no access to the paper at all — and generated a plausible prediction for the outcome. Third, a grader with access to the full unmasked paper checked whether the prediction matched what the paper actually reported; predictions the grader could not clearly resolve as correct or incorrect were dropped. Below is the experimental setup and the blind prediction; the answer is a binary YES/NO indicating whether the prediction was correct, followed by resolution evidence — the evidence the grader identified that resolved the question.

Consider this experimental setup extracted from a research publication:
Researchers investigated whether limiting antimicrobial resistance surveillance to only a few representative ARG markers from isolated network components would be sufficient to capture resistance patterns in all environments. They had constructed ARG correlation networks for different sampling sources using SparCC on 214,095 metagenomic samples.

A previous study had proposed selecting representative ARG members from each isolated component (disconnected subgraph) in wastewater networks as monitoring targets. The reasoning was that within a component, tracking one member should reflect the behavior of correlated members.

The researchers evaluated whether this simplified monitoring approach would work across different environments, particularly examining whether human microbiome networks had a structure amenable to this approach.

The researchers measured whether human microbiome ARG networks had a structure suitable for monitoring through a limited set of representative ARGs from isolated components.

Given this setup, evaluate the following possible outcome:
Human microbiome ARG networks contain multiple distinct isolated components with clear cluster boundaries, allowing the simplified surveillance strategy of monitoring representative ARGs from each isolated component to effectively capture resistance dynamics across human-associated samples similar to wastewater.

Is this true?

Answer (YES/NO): NO